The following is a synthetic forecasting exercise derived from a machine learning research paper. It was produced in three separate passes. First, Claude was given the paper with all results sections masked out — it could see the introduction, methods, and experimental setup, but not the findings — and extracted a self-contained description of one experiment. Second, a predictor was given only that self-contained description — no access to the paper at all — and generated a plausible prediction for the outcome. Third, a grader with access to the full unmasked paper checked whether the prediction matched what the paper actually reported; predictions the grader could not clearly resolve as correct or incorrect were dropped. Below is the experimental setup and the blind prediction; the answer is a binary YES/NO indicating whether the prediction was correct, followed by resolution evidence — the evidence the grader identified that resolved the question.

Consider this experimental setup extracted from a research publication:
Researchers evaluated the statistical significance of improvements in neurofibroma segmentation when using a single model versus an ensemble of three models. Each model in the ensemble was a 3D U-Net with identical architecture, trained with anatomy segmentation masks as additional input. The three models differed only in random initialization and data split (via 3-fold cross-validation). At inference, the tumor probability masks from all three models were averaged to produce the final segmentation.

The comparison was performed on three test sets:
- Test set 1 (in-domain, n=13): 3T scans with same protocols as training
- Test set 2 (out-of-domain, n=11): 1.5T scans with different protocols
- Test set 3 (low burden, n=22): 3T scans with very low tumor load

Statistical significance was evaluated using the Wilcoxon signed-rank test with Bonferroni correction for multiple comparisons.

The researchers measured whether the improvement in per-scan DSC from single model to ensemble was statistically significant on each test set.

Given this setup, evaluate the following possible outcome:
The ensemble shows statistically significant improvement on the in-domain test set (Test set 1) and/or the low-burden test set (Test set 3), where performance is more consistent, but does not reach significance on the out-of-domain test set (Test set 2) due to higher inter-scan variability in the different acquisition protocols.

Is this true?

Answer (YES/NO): NO